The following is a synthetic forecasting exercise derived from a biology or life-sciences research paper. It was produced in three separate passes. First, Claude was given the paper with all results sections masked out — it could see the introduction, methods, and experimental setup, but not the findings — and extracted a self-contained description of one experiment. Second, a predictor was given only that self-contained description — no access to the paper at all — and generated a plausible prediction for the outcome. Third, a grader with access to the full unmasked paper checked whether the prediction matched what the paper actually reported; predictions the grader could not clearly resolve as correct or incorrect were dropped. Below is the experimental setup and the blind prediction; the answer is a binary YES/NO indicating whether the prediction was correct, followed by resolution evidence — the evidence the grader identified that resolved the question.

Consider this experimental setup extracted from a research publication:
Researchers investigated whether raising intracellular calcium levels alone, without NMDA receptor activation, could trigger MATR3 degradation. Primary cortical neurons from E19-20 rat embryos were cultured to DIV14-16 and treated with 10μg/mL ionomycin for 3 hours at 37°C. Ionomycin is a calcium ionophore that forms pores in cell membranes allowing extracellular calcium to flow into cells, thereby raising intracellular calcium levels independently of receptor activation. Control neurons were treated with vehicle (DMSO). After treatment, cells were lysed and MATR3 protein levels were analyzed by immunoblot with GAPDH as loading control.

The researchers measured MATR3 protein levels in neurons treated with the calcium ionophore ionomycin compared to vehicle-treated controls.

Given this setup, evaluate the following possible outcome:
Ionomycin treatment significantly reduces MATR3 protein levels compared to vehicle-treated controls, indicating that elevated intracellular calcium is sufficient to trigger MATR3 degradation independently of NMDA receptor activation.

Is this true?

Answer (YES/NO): YES